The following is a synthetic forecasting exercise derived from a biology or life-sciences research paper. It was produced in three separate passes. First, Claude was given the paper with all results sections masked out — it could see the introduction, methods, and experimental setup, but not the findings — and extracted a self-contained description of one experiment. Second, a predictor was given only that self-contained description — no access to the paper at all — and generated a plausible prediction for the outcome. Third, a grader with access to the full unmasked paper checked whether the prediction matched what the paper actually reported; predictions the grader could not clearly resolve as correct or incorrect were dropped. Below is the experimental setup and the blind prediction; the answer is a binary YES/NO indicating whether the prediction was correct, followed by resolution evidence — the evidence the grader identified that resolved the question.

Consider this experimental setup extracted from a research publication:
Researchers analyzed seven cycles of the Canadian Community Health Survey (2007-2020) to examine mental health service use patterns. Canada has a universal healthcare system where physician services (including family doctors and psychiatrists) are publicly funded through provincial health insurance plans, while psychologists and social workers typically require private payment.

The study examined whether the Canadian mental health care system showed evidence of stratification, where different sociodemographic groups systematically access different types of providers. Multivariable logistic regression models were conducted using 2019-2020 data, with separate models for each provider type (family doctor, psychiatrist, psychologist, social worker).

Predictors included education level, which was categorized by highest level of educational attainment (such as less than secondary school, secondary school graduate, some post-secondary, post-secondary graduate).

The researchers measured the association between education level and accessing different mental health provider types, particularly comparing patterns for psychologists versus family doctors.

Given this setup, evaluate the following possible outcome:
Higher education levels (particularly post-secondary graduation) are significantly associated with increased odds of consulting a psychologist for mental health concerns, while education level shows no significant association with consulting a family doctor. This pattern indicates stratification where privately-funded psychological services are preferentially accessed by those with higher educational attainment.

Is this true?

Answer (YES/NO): NO